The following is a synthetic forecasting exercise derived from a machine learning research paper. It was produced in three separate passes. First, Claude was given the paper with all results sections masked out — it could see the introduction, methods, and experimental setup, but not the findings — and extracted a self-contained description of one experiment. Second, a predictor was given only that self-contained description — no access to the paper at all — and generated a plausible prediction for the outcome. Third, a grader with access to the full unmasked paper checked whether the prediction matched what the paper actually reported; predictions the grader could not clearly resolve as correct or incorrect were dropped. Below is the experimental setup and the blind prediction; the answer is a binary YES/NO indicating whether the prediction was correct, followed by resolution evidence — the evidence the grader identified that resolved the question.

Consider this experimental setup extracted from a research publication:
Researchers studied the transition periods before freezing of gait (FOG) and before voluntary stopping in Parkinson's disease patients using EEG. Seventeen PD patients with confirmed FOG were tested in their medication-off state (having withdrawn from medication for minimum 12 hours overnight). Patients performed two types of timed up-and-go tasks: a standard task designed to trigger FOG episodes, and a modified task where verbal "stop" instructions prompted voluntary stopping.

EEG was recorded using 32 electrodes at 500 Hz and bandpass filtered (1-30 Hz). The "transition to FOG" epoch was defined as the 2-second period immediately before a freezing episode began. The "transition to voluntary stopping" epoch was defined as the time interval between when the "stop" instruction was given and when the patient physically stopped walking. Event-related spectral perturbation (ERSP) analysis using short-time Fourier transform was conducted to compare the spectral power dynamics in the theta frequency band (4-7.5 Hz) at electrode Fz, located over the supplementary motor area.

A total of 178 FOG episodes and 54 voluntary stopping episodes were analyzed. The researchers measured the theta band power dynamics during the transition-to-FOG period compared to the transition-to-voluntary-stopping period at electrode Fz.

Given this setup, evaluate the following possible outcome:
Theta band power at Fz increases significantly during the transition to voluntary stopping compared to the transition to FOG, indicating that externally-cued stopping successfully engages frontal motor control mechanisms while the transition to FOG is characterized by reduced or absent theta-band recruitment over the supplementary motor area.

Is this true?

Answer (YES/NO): YES